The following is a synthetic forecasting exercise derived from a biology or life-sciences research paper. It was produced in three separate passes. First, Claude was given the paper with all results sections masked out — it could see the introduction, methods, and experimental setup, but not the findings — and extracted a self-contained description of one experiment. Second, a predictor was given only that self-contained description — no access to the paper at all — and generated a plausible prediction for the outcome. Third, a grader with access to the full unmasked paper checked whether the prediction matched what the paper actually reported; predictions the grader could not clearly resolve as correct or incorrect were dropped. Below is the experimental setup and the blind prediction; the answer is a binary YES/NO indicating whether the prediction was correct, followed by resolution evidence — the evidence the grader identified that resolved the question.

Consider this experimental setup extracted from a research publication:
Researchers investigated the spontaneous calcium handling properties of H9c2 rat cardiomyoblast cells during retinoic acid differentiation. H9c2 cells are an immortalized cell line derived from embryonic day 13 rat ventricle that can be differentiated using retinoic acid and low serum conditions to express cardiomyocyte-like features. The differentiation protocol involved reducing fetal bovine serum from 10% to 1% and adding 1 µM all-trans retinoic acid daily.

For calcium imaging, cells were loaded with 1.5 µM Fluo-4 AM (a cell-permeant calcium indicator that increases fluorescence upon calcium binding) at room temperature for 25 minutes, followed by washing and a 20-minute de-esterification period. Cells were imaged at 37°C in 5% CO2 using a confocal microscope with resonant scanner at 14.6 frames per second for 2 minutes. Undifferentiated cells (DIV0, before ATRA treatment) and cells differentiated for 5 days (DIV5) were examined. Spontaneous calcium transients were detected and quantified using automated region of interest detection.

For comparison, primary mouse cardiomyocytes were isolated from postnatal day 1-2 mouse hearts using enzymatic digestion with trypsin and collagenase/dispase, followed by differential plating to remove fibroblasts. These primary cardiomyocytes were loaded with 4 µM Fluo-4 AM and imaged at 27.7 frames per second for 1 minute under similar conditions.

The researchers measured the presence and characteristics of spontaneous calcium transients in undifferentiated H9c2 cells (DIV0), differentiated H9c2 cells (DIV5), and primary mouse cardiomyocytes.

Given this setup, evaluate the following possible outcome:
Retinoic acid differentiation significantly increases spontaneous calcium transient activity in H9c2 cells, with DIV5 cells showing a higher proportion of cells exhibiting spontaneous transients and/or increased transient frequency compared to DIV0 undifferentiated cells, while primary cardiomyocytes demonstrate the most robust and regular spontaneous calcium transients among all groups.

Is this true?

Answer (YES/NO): YES